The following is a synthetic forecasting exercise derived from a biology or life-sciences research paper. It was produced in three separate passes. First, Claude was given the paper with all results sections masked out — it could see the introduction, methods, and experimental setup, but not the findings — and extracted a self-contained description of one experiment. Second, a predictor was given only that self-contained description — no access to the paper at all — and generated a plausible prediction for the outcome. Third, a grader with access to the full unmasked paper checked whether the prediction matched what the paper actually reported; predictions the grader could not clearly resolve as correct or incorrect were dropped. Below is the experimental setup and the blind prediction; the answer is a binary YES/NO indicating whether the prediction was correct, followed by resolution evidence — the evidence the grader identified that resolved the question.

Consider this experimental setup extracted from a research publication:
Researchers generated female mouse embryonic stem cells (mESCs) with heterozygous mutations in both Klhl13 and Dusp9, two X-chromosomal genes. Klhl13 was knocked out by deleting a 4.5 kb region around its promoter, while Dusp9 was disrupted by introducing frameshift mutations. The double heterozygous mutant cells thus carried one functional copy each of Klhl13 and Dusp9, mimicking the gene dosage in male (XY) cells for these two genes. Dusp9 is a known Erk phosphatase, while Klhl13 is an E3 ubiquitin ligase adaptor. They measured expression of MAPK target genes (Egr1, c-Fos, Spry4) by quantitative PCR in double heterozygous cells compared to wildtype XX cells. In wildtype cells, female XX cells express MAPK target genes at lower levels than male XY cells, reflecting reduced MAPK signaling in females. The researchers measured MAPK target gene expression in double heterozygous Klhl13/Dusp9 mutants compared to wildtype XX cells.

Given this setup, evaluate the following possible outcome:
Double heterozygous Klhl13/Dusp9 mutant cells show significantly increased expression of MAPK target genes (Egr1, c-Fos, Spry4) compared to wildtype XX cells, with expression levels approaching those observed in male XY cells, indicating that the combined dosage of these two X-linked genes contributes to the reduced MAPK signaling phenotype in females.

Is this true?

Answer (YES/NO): YES